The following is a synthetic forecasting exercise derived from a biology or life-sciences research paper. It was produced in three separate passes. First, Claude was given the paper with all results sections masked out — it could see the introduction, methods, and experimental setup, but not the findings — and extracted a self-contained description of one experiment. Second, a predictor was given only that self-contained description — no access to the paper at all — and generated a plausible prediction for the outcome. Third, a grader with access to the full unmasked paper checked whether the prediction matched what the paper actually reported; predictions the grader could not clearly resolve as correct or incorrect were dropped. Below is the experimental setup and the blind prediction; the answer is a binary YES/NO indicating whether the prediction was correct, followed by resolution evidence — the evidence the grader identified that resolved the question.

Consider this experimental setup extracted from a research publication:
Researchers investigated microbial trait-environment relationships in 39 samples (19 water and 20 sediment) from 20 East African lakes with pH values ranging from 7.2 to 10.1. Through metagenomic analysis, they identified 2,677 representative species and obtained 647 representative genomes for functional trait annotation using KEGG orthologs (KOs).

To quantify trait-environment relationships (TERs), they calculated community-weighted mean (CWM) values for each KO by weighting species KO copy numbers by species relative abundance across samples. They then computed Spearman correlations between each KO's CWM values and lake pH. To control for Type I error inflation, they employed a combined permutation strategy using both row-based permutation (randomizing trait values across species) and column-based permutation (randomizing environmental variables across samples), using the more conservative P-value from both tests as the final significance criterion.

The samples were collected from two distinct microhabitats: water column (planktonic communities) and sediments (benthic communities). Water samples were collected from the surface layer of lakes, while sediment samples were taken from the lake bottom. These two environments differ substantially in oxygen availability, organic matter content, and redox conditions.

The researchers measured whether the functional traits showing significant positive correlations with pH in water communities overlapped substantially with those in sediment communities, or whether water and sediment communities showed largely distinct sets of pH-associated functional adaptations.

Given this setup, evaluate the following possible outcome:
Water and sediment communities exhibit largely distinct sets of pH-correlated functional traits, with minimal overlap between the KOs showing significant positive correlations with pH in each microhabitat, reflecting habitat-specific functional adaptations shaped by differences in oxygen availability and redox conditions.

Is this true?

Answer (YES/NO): YES